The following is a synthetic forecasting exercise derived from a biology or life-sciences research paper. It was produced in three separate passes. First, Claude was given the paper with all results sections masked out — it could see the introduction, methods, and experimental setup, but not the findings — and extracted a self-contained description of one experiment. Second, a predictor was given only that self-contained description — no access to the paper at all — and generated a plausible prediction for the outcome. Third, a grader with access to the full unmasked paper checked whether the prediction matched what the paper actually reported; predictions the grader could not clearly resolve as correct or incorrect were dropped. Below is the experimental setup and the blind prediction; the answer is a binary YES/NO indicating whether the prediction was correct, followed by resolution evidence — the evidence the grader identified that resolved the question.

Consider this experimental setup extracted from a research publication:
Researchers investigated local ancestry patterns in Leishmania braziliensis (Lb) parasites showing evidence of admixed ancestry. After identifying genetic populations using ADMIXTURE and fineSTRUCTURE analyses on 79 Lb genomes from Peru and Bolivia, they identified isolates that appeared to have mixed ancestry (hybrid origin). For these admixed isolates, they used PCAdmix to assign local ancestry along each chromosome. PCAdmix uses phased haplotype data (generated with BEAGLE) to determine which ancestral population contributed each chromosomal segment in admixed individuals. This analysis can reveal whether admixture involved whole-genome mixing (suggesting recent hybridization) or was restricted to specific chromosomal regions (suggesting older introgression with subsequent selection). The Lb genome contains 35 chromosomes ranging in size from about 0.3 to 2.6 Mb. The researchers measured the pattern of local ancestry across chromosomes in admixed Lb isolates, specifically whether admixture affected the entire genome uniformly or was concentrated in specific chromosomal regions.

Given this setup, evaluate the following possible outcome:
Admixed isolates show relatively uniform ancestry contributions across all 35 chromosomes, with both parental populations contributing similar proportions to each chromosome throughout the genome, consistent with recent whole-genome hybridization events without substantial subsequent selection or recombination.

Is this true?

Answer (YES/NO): NO